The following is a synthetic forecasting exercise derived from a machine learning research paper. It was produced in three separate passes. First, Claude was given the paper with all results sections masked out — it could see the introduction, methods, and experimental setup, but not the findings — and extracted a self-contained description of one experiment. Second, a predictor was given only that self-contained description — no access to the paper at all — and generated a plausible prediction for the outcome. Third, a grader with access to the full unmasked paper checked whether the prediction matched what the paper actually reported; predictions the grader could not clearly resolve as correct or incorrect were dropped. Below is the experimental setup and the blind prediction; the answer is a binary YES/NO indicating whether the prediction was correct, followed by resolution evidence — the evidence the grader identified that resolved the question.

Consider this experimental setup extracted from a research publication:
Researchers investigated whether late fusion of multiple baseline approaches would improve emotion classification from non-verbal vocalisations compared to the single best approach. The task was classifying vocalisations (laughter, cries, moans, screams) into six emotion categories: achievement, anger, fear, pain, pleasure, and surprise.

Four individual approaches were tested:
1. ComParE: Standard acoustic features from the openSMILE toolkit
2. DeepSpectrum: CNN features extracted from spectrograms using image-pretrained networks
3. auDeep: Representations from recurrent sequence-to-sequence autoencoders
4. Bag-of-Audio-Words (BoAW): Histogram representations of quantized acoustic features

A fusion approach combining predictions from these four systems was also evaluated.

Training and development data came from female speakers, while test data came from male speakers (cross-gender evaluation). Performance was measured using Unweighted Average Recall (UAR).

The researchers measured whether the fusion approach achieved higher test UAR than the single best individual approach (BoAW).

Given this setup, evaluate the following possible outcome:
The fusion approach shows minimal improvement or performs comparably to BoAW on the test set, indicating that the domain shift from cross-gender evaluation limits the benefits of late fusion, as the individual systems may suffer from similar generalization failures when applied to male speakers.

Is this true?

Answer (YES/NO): NO